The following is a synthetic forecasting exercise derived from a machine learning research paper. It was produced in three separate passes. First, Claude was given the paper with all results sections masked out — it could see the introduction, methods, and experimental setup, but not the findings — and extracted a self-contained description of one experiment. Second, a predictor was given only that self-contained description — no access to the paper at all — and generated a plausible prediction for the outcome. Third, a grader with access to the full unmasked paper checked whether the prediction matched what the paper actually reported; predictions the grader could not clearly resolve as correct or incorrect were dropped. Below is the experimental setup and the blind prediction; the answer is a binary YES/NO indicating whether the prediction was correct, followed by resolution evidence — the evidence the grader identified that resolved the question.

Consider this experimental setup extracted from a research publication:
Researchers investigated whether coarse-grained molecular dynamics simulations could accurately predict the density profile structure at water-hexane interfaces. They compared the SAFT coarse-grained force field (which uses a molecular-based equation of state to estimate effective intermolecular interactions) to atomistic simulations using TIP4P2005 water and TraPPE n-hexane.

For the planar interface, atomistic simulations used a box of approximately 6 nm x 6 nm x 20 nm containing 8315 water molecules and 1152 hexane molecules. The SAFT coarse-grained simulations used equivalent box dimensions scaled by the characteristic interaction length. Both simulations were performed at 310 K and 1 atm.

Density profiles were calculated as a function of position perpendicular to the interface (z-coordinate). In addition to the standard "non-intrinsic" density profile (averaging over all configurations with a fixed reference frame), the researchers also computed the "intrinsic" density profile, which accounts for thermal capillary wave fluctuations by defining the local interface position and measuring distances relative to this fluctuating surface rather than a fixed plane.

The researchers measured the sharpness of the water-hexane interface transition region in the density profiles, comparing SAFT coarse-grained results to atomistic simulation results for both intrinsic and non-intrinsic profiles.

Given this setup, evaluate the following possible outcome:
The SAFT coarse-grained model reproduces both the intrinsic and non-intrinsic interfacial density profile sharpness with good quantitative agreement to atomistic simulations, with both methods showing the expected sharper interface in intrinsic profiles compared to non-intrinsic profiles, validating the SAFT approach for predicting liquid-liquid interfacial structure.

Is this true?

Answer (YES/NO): NO